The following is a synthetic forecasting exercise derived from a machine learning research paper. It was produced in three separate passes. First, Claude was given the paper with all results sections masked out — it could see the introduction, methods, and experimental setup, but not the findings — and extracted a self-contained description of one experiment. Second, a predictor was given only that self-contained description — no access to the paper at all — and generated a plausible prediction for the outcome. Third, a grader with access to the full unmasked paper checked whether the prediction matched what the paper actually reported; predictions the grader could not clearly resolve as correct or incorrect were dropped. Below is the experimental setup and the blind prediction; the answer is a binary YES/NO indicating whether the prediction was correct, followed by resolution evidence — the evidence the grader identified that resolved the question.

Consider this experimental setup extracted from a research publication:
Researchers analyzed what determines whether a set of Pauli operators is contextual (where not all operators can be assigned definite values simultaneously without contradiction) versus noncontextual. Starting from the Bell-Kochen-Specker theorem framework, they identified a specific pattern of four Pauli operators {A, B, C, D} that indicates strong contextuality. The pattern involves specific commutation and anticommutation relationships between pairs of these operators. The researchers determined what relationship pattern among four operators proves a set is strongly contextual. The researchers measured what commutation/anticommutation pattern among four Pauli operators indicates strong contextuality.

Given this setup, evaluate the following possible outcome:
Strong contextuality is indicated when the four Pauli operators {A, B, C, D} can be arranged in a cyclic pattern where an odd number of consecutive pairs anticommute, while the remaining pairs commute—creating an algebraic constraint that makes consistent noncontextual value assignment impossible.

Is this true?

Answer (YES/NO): NO